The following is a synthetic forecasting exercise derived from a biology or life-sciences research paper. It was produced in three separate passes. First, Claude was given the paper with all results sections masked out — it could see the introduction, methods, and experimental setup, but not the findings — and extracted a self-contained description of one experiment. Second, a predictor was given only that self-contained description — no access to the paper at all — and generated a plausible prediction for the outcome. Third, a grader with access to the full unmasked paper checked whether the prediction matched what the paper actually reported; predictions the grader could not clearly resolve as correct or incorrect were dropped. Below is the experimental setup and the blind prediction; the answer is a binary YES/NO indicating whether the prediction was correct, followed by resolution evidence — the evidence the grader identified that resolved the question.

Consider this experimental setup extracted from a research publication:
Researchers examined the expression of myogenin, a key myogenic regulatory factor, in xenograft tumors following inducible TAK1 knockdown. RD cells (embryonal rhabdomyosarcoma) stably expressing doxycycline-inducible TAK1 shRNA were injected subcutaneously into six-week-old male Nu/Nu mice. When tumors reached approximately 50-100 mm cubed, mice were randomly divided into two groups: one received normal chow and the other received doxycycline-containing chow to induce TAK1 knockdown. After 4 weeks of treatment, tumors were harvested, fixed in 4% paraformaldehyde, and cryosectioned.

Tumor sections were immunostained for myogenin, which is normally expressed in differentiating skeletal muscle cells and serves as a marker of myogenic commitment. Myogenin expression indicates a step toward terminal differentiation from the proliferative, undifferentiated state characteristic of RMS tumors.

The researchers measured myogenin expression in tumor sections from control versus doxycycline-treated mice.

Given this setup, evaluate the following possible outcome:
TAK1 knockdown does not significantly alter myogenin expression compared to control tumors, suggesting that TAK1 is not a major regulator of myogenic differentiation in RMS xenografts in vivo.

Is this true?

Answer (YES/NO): NO